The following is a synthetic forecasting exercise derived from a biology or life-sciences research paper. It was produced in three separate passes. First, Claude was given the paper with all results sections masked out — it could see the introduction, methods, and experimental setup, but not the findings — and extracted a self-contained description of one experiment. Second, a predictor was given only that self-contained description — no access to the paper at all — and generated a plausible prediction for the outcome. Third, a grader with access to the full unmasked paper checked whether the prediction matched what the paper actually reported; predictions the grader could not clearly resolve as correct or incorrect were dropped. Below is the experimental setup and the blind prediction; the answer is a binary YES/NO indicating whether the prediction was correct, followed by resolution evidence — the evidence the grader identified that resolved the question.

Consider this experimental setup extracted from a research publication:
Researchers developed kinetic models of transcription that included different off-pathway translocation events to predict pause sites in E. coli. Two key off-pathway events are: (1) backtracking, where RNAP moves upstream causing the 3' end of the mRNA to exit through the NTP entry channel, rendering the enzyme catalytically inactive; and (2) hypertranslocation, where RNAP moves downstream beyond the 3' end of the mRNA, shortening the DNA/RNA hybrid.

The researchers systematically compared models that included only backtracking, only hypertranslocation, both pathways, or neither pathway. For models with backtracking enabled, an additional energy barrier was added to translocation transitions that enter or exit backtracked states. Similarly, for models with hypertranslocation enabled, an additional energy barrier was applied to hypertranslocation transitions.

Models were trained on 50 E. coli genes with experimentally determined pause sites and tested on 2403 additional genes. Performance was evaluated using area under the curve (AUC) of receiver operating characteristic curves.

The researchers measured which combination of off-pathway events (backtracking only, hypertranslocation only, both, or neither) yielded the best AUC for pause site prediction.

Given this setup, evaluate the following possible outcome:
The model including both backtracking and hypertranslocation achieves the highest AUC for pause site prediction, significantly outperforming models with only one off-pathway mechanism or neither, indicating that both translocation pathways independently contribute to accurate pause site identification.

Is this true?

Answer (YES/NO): NO